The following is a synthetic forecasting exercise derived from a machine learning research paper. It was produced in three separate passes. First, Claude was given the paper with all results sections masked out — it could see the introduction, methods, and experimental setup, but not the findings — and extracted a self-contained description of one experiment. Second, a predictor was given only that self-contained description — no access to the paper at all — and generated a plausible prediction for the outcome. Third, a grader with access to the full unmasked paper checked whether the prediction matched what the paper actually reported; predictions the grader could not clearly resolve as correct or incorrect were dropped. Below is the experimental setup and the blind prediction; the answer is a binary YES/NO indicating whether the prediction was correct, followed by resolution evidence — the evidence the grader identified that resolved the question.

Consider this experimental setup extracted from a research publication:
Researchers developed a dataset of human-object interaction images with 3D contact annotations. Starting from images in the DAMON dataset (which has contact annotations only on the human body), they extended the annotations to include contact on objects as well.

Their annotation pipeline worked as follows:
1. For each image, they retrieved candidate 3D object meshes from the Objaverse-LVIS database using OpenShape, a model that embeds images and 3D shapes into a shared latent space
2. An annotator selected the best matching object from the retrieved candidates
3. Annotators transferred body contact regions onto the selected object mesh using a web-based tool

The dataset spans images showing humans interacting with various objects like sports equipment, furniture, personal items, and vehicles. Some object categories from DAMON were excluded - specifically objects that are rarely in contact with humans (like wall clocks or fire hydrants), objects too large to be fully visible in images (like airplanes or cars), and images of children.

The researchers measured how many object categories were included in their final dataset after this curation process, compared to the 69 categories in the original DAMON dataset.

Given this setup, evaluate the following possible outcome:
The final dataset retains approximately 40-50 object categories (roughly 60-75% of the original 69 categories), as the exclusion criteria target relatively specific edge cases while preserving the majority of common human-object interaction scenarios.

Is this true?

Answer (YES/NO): YES